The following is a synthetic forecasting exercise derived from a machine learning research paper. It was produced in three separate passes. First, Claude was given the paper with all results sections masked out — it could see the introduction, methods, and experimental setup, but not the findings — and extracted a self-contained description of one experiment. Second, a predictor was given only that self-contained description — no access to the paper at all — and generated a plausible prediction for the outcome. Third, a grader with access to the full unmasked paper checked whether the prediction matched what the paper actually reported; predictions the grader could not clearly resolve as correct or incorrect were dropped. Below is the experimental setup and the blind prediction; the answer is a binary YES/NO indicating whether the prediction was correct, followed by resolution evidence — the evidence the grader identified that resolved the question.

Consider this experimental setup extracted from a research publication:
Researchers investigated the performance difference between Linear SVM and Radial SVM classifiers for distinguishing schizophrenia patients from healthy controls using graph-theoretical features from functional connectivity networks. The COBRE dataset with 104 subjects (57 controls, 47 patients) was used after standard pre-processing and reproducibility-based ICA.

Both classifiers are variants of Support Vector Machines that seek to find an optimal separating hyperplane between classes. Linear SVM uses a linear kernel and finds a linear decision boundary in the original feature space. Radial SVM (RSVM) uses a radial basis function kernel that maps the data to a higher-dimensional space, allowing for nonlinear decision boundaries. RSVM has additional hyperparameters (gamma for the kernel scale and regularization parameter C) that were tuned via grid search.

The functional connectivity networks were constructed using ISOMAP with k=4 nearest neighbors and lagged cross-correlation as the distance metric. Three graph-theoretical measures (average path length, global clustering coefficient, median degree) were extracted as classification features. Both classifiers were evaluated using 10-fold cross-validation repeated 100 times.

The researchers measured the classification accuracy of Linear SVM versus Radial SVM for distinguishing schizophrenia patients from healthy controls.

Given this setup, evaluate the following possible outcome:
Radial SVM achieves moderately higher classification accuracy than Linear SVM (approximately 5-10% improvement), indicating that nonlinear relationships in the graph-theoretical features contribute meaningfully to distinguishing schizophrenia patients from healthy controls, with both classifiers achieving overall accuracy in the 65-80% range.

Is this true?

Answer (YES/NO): NO